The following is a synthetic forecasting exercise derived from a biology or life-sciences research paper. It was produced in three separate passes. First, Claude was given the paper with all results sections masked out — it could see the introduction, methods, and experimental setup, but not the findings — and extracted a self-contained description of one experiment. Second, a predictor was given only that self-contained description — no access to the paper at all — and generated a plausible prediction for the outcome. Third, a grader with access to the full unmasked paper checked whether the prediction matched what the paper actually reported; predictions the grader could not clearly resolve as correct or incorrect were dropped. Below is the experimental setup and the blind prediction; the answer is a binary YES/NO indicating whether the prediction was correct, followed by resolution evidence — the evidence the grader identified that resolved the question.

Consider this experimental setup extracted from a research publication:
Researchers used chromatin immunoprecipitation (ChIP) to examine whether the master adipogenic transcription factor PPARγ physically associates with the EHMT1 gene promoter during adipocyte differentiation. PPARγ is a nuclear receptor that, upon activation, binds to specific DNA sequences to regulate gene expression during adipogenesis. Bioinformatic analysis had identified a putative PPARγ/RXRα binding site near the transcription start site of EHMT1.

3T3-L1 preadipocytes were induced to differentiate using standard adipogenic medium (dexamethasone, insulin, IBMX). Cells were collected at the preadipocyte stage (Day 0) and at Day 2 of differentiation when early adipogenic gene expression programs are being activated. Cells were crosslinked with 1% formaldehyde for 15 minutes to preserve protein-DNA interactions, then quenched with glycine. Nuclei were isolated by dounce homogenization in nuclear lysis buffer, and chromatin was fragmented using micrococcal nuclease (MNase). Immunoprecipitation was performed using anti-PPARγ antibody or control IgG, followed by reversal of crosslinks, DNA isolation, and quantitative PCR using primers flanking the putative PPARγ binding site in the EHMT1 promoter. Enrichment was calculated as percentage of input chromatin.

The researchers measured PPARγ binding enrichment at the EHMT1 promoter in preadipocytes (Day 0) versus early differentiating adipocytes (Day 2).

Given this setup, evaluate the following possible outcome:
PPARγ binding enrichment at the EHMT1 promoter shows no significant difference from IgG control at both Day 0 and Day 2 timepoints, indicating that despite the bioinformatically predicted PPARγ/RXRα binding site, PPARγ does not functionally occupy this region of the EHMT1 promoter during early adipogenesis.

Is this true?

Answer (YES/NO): NO